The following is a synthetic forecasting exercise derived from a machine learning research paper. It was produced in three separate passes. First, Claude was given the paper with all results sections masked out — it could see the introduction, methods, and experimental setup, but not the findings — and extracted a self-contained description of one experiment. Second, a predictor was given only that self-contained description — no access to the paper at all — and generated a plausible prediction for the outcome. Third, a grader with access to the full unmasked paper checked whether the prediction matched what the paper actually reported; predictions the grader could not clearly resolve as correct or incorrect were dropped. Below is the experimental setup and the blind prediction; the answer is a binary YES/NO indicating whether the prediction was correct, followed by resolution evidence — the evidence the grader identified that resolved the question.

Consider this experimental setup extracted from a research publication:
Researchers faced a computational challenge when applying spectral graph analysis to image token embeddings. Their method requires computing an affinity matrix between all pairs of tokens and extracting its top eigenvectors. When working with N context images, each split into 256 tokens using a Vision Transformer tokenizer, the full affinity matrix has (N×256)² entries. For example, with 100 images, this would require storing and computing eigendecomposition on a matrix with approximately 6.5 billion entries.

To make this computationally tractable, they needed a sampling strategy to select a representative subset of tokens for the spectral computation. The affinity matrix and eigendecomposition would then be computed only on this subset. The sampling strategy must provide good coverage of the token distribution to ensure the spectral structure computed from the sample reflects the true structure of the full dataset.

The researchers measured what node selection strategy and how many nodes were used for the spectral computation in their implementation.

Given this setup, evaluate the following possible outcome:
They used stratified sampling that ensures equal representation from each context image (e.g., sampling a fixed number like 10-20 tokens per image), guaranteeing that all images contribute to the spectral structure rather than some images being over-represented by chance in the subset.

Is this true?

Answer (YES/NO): NO